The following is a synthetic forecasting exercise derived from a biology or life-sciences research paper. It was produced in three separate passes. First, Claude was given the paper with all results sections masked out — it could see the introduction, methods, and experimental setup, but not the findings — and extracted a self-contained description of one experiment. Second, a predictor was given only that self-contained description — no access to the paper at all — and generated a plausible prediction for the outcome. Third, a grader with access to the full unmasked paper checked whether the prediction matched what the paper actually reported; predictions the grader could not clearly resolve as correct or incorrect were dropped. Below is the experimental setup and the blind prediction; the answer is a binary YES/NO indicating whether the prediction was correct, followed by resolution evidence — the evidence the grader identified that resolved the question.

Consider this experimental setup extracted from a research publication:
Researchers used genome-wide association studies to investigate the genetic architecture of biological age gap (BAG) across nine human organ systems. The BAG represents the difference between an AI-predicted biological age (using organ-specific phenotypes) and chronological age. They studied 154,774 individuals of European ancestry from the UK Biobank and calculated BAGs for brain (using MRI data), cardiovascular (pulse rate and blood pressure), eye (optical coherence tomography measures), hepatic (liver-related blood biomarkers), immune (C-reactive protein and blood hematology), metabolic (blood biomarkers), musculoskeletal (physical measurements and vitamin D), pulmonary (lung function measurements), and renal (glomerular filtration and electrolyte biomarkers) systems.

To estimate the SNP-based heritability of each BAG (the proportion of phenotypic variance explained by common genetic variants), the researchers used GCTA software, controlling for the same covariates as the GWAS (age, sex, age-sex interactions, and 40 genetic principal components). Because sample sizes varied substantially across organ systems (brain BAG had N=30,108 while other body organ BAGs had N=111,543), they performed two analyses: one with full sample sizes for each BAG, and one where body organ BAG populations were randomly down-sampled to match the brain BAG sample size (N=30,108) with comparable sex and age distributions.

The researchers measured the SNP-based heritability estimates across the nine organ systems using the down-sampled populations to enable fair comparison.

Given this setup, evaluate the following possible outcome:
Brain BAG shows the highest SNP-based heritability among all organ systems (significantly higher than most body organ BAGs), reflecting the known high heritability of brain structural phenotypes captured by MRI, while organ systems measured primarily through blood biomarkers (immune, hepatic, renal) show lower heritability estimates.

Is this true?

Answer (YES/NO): YES